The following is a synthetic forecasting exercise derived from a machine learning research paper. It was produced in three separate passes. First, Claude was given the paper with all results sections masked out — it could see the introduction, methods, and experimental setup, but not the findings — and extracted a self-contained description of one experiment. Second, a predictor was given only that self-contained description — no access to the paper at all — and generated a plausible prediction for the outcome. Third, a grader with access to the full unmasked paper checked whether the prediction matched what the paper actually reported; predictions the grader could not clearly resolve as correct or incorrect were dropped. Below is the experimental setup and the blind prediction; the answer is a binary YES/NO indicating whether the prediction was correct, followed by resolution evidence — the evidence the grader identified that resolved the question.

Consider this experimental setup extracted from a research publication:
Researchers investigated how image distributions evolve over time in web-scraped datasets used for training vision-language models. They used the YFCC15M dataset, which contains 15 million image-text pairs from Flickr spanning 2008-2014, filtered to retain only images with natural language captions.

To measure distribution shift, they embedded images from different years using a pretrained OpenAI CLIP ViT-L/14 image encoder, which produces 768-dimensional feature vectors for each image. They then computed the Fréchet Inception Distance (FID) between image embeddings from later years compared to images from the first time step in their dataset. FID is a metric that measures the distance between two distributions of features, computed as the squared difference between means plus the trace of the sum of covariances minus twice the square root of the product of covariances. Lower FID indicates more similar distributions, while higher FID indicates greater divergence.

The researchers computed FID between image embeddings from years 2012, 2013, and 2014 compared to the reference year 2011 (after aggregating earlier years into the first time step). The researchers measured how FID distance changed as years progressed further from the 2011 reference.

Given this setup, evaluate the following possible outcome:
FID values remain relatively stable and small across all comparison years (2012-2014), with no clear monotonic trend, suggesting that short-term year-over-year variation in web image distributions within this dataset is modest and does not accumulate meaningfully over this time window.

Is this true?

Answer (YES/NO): NO